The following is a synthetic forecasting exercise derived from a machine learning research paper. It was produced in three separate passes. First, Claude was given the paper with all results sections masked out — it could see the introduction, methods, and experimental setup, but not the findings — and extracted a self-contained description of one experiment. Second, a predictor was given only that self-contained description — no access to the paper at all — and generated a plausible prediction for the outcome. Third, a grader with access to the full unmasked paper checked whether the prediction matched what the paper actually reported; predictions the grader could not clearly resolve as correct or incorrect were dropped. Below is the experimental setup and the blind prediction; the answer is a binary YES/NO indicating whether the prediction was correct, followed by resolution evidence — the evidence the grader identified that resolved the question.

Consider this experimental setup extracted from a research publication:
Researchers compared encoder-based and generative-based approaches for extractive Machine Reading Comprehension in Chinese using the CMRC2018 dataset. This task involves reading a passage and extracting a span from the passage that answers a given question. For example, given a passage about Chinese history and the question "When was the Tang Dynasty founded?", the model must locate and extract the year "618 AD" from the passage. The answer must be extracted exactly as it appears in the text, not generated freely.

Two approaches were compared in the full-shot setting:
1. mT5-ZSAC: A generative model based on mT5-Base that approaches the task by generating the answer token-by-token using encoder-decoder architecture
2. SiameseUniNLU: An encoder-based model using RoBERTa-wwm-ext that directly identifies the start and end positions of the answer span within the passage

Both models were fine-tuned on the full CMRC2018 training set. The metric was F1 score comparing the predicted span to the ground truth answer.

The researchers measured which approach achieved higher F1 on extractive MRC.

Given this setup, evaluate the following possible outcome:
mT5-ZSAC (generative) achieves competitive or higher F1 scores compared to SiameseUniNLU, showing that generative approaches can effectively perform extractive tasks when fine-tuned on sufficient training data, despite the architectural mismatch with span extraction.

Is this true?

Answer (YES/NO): YES